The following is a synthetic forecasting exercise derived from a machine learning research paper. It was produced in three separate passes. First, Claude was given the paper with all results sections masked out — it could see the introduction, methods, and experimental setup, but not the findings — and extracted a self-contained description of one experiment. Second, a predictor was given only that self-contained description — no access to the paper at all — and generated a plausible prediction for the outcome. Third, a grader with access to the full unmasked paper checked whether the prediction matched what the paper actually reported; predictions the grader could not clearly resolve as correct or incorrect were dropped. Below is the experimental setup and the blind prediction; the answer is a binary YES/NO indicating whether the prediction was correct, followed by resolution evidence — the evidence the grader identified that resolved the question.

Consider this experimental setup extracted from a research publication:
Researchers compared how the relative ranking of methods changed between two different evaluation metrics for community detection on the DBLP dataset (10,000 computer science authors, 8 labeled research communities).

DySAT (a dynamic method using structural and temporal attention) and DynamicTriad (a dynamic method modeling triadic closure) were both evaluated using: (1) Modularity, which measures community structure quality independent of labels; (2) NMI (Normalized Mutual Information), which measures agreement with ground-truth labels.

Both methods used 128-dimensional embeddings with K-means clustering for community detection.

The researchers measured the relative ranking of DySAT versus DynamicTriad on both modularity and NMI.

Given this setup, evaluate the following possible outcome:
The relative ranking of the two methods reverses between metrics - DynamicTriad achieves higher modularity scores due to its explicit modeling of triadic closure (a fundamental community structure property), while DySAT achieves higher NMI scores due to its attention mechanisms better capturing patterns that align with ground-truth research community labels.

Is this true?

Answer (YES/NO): NO